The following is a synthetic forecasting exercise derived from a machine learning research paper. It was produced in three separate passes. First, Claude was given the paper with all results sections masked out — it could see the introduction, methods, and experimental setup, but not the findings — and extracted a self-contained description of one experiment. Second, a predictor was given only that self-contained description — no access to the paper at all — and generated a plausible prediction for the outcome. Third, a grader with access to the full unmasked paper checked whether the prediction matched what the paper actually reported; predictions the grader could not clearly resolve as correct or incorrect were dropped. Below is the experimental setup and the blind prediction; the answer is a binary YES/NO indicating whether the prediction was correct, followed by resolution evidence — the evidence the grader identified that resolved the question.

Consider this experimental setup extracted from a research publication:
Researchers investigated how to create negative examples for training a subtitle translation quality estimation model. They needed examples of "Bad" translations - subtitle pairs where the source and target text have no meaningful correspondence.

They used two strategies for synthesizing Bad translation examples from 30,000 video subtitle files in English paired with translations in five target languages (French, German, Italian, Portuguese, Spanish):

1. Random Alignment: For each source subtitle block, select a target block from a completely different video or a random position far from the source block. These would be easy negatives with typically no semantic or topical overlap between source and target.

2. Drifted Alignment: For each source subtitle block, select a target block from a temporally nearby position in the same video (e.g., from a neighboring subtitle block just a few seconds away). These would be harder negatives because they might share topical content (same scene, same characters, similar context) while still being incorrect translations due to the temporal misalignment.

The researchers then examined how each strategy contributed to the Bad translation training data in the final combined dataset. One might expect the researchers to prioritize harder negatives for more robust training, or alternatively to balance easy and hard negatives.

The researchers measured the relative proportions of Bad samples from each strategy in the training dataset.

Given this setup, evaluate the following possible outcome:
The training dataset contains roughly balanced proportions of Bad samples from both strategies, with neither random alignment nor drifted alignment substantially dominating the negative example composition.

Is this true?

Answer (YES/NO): YES